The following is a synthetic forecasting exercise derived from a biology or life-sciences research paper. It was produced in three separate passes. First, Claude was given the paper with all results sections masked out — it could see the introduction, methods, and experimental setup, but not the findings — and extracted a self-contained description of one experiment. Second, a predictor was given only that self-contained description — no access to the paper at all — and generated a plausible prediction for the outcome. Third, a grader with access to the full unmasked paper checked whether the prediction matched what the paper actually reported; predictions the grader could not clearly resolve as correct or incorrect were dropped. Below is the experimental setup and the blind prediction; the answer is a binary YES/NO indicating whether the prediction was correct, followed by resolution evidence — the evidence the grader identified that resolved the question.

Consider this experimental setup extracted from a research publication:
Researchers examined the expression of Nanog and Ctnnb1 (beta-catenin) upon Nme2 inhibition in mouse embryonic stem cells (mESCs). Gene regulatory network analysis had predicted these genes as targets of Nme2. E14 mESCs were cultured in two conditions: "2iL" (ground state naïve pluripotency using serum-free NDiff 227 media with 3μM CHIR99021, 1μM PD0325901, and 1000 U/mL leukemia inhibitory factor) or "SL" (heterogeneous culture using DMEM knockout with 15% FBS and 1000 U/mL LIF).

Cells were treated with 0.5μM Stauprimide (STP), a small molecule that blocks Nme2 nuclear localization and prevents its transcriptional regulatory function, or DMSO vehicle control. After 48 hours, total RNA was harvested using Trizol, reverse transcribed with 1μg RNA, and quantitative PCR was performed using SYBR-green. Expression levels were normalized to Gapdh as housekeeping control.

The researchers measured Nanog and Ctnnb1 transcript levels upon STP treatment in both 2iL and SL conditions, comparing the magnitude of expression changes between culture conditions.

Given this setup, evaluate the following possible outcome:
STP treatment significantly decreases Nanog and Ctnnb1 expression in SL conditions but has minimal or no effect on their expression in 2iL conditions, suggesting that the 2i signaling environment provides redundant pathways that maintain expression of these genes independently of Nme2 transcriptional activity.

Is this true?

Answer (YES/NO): NO